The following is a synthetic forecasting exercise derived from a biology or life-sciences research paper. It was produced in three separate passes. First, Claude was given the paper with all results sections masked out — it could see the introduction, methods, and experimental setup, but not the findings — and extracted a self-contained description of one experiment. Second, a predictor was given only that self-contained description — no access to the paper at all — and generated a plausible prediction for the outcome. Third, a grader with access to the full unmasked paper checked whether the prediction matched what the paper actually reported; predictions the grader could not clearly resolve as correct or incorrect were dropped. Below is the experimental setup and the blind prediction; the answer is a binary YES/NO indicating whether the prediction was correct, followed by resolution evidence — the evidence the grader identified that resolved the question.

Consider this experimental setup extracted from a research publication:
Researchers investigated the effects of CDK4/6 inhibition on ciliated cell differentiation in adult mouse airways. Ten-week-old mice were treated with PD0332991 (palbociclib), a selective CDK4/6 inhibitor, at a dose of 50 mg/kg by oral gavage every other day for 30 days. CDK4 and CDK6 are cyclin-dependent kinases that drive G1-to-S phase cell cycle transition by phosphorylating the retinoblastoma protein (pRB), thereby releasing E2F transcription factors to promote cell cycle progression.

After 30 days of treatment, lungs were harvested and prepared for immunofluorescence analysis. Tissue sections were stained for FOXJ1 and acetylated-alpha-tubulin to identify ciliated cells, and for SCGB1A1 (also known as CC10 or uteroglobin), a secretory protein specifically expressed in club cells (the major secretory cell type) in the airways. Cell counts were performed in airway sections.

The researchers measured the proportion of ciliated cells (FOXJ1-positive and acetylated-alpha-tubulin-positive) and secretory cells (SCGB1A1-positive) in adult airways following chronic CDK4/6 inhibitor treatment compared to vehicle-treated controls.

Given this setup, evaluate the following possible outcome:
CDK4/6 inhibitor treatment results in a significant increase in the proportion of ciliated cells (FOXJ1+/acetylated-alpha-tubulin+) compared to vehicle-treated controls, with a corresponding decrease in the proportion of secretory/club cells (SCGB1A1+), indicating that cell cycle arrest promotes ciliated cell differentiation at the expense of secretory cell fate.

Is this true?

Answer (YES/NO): NO